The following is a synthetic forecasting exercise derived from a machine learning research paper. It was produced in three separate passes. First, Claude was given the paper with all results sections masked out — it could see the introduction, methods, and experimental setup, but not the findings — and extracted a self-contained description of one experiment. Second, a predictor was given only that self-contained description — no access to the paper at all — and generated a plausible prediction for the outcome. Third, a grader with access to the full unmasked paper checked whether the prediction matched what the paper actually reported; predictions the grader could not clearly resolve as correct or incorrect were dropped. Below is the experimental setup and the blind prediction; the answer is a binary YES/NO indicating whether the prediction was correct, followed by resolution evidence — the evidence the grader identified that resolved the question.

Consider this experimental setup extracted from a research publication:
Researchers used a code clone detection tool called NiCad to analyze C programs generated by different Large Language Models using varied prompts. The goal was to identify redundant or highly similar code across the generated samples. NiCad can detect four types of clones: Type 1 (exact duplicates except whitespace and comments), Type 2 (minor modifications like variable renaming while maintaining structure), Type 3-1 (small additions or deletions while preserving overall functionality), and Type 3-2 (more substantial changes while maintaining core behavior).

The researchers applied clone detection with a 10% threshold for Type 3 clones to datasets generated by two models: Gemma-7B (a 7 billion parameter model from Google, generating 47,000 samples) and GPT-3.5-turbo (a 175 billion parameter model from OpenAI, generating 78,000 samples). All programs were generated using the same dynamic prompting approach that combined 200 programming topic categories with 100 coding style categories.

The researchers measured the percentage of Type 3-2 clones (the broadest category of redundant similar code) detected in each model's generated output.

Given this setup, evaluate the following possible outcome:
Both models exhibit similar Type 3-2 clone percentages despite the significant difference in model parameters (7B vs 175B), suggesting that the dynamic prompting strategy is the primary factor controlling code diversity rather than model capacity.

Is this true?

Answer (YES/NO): NO